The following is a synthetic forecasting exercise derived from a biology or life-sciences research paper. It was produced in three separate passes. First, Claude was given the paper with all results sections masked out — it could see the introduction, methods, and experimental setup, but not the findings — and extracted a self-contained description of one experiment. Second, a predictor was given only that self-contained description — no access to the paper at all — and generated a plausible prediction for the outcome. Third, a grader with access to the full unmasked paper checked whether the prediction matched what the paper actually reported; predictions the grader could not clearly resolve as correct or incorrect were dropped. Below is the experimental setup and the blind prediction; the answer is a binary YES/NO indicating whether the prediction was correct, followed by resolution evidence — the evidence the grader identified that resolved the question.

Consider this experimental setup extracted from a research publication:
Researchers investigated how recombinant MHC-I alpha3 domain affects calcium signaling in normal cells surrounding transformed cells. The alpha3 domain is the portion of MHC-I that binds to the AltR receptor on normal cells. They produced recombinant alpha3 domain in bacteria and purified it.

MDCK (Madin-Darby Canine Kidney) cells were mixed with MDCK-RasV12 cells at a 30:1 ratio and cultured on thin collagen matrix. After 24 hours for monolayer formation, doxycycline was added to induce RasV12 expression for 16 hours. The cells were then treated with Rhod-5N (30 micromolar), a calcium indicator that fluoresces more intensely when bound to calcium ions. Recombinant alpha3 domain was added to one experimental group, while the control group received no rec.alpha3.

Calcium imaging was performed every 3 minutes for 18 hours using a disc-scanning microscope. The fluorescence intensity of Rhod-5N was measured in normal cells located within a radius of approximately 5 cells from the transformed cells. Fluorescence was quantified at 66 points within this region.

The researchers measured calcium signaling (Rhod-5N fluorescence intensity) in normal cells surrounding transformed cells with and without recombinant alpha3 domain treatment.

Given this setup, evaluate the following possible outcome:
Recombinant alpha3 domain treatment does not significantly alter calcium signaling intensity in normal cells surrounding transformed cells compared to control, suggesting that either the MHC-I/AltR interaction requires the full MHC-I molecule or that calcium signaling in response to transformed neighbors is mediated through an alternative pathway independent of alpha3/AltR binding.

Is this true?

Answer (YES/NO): NO